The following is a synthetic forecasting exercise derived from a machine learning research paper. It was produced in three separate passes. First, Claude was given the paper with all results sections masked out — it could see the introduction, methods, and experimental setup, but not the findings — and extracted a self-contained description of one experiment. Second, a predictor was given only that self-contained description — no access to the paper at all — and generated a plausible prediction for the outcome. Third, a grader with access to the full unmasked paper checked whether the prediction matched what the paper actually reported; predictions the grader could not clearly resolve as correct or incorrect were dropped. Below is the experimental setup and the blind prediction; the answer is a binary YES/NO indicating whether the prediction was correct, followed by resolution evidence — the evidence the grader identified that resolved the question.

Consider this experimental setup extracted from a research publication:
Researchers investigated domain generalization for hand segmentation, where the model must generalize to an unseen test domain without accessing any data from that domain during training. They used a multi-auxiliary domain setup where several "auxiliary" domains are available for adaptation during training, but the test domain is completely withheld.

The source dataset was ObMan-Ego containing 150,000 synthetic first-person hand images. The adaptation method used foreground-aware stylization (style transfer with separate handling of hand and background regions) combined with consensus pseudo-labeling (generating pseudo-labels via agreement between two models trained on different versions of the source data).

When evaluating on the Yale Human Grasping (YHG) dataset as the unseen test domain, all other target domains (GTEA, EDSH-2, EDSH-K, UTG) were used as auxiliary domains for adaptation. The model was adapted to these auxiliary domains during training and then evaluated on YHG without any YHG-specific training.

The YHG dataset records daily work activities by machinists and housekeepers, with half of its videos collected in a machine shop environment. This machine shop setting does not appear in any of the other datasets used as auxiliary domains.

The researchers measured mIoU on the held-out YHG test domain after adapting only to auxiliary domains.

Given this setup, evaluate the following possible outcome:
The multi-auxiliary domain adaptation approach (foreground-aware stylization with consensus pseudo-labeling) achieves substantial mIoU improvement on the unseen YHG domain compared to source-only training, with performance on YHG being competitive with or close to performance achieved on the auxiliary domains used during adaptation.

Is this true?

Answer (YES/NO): NO